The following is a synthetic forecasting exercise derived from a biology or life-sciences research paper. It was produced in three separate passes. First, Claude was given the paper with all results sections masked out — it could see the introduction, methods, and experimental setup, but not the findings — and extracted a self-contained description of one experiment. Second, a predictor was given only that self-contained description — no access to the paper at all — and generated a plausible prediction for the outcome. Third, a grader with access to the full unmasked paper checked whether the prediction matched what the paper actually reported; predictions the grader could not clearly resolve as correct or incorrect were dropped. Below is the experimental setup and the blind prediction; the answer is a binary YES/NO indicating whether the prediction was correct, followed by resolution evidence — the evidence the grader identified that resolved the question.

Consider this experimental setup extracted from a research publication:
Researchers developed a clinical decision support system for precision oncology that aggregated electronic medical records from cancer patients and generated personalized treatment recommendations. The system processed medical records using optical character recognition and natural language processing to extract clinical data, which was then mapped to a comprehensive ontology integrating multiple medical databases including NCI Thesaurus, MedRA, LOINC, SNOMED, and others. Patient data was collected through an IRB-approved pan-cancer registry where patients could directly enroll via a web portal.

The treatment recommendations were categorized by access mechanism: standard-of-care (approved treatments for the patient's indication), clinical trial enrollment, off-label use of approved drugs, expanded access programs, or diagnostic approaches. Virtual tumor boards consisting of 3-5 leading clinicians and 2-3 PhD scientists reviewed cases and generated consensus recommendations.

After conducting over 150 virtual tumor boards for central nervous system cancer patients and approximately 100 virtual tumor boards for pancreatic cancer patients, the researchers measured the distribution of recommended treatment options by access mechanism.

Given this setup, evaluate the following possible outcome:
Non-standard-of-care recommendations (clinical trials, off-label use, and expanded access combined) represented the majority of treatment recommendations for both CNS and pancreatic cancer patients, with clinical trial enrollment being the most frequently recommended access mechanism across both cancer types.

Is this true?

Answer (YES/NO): YES